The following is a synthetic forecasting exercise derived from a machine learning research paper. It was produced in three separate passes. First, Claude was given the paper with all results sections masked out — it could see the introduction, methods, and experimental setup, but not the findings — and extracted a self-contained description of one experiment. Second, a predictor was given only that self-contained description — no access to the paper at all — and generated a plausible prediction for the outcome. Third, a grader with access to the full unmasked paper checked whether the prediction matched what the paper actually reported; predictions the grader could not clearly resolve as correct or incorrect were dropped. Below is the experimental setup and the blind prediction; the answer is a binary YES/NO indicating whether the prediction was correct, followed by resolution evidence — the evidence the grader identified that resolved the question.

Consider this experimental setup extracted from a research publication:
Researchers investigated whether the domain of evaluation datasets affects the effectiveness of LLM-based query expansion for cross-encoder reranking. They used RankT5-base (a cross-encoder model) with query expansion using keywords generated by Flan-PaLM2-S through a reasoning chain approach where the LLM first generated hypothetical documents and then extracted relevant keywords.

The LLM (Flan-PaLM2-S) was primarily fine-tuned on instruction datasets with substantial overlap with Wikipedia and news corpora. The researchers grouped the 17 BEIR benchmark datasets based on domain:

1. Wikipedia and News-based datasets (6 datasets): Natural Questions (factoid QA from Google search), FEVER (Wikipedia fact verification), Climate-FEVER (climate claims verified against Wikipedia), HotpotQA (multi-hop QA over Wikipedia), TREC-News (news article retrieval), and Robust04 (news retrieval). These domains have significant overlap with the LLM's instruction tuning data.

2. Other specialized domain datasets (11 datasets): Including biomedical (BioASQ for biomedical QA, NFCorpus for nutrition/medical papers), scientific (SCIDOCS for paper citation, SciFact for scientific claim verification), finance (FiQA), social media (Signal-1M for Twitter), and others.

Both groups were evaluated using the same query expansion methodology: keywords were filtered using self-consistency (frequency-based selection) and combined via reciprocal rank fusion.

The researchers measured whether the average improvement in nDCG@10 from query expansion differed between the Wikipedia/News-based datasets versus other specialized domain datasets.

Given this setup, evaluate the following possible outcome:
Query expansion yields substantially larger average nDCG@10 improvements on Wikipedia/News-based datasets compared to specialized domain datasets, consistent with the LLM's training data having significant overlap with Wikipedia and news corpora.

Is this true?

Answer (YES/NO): YES